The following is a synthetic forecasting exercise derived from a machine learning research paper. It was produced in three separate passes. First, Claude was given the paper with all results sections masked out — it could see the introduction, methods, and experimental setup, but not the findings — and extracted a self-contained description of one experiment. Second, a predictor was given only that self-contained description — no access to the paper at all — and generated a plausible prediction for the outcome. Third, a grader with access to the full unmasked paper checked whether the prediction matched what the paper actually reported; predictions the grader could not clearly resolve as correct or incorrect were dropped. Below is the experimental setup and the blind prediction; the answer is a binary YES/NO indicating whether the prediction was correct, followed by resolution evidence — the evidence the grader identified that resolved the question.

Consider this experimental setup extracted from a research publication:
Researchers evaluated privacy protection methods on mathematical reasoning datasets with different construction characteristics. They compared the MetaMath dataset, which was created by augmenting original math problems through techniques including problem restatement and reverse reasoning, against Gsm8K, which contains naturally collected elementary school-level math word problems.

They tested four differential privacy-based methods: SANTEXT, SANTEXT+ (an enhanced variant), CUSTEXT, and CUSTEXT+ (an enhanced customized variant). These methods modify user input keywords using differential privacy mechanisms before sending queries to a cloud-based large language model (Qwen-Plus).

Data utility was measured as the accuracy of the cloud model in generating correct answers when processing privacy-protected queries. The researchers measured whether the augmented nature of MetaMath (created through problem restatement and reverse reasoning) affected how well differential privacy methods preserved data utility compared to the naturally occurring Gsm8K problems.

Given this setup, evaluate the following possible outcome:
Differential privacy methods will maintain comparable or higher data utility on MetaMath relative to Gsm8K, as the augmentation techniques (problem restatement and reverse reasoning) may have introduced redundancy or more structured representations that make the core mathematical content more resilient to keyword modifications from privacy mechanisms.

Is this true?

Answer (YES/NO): YES